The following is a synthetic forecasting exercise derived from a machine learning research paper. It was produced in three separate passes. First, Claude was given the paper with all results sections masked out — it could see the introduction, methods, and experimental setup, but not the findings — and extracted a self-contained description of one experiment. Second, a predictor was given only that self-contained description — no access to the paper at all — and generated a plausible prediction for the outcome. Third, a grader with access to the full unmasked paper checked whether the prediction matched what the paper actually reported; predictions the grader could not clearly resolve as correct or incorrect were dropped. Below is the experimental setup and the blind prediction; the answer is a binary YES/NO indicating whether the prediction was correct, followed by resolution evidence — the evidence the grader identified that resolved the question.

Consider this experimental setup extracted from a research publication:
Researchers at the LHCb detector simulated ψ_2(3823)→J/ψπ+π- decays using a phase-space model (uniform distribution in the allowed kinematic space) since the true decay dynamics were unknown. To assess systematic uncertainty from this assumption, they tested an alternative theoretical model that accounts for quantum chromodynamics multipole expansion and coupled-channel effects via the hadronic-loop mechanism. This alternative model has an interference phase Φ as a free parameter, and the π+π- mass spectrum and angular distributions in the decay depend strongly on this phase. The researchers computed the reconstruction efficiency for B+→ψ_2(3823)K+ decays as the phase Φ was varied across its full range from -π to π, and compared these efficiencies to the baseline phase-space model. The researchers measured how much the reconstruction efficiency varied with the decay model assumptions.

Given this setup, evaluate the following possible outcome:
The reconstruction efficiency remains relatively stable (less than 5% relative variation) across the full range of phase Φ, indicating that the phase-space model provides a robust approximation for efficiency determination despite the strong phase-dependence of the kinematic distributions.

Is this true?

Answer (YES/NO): YES